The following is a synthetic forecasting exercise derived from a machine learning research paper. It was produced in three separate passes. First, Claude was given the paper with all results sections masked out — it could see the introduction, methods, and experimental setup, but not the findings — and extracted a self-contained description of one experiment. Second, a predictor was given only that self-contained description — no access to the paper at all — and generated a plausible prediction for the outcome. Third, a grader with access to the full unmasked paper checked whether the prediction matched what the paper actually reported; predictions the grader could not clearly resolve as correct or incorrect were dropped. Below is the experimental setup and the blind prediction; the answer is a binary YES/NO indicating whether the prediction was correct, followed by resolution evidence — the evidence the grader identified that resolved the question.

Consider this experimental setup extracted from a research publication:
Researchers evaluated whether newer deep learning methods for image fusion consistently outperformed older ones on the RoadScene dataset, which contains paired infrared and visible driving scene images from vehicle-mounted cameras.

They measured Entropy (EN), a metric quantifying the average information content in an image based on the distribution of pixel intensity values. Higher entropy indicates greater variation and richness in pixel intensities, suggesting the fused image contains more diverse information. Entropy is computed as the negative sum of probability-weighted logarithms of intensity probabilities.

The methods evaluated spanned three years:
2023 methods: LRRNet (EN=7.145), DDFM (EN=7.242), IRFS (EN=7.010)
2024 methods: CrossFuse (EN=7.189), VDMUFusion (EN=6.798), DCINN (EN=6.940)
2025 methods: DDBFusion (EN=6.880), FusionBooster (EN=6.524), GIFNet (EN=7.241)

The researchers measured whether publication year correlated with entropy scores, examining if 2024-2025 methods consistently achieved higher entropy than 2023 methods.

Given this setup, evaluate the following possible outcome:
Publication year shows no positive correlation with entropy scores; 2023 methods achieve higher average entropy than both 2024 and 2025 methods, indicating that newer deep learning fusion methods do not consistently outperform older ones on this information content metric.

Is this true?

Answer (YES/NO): YES